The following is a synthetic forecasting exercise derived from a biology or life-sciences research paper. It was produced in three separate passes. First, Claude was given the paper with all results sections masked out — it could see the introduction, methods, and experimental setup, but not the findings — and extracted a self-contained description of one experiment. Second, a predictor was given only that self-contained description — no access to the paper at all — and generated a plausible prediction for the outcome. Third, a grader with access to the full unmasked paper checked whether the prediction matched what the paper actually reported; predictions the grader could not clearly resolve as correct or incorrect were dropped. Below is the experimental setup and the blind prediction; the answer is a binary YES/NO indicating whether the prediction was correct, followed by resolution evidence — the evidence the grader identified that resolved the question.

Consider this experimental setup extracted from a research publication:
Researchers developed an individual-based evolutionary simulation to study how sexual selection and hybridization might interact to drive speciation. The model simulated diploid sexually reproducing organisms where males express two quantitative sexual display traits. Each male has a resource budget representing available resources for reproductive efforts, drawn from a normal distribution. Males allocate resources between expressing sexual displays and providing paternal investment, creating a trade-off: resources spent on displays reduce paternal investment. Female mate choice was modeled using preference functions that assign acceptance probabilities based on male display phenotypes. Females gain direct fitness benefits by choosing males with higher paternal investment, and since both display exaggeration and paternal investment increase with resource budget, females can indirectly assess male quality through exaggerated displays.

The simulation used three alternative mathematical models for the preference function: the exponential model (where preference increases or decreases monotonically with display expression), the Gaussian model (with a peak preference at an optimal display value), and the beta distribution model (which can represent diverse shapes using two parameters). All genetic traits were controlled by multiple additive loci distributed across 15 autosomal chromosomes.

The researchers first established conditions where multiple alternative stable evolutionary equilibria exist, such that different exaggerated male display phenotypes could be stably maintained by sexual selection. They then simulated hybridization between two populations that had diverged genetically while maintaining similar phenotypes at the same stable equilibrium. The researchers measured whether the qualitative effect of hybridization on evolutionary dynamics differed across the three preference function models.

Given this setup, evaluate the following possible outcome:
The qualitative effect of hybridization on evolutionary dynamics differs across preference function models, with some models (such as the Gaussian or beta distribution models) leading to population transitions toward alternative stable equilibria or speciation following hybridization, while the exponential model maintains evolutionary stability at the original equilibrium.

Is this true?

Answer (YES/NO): NO